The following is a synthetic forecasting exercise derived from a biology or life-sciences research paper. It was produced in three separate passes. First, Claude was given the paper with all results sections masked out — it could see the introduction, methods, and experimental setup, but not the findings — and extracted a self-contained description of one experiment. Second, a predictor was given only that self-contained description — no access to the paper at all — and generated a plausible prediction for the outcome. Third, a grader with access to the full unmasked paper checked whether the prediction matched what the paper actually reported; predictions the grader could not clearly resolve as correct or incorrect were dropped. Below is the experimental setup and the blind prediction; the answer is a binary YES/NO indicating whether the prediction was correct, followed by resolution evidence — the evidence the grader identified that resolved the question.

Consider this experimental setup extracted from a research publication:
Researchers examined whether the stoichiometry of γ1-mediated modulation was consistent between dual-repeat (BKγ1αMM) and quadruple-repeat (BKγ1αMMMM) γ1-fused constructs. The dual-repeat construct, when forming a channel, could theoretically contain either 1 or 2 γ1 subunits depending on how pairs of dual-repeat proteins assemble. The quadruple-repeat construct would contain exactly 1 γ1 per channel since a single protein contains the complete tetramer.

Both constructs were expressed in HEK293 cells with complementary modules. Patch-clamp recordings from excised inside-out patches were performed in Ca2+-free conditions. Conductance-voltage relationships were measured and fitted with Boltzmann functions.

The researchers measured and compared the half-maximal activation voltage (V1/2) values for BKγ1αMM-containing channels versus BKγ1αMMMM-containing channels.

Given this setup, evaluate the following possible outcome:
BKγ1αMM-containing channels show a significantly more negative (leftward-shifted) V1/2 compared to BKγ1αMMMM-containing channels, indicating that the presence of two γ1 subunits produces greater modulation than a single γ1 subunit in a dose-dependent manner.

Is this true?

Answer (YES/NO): NO